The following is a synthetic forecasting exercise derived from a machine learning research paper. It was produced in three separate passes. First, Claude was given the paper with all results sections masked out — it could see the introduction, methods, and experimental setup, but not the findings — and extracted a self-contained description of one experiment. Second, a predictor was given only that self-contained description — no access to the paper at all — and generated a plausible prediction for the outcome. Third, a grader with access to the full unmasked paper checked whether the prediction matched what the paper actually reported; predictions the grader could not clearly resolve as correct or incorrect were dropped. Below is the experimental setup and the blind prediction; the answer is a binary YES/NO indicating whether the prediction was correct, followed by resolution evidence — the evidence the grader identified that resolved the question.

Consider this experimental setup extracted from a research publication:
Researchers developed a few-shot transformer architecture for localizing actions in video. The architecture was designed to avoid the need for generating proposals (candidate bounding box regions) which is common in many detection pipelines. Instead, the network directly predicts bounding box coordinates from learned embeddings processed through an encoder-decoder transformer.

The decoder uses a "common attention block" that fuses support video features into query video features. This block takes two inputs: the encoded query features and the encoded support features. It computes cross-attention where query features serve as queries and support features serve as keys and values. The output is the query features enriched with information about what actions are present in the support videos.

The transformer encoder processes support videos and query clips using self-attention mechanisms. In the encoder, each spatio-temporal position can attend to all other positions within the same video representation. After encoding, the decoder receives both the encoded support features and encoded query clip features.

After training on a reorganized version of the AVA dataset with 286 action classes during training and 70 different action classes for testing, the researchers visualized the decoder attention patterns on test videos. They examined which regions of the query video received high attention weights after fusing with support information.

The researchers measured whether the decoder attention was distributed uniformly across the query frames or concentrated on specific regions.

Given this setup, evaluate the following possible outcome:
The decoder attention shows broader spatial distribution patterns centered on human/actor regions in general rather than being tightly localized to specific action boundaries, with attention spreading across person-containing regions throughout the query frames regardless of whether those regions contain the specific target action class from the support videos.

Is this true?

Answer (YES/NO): NO